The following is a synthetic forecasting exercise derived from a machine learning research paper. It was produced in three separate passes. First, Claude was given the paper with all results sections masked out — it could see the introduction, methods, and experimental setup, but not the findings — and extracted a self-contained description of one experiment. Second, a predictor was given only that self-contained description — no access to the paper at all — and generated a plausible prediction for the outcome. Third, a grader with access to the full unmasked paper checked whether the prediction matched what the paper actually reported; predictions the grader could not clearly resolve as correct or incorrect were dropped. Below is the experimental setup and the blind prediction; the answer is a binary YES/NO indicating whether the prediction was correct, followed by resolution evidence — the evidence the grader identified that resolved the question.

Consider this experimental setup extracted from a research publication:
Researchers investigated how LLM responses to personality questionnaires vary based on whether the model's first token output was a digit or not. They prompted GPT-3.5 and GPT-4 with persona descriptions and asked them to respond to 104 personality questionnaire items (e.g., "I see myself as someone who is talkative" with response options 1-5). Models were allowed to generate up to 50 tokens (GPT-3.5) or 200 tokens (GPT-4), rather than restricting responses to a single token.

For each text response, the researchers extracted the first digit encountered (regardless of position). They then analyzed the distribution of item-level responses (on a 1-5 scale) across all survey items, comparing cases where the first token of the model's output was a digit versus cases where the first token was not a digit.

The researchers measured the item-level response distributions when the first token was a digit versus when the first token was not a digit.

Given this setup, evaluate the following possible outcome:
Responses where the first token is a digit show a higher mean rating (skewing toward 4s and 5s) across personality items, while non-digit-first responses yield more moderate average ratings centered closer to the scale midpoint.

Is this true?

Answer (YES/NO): NO